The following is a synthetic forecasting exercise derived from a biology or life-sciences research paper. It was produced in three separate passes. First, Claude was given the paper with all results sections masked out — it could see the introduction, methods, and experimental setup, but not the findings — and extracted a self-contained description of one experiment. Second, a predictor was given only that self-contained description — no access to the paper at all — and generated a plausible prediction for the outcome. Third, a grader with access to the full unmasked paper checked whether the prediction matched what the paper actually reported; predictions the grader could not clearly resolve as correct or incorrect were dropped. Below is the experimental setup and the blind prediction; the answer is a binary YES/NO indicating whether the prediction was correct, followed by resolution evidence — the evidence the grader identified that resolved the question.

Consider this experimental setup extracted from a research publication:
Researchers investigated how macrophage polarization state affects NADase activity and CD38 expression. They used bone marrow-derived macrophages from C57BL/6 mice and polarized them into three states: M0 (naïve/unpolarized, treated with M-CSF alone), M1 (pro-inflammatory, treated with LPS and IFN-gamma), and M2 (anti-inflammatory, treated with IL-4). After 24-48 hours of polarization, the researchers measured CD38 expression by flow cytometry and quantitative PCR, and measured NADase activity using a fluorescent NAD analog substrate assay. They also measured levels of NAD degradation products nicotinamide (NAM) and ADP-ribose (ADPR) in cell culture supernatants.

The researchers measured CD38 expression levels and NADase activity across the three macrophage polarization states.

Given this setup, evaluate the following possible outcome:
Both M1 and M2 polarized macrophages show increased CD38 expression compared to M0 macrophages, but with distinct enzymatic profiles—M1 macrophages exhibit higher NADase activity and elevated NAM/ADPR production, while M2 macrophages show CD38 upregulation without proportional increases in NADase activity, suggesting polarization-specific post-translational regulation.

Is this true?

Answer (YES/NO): NO